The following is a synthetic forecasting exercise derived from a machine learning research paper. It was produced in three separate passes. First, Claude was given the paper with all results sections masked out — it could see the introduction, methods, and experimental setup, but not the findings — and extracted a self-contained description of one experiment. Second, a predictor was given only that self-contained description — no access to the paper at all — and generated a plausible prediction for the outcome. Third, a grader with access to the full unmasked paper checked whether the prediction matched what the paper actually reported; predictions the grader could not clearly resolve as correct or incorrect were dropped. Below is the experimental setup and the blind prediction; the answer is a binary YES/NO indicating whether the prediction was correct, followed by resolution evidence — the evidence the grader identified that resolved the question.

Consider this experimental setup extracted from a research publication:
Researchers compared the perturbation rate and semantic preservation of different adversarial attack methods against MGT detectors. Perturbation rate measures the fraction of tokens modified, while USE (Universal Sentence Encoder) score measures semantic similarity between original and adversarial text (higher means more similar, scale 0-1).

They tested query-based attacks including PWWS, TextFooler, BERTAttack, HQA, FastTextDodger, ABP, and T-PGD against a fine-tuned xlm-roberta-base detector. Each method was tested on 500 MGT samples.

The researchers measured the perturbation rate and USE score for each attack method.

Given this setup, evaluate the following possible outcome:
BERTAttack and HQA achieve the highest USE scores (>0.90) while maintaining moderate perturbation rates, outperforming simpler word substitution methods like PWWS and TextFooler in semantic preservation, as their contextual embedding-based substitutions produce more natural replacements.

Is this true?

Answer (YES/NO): NO